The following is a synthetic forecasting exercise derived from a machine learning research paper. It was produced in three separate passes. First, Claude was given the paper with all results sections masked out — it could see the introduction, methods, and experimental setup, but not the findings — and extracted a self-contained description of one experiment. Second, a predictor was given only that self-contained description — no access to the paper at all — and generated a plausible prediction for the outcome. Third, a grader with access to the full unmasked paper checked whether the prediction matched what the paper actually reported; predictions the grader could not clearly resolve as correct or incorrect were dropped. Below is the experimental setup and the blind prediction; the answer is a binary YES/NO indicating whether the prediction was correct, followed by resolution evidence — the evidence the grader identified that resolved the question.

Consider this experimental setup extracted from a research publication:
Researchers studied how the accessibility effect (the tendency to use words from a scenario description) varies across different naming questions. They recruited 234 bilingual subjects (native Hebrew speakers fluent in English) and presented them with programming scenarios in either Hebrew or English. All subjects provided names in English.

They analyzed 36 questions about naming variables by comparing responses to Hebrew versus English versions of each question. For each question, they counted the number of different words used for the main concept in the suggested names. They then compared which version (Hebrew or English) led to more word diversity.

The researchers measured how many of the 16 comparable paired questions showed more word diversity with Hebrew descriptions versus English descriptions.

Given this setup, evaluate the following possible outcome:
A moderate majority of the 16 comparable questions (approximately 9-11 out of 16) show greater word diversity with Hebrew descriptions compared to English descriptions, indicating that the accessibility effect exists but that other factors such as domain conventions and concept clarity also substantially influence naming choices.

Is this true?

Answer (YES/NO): YES